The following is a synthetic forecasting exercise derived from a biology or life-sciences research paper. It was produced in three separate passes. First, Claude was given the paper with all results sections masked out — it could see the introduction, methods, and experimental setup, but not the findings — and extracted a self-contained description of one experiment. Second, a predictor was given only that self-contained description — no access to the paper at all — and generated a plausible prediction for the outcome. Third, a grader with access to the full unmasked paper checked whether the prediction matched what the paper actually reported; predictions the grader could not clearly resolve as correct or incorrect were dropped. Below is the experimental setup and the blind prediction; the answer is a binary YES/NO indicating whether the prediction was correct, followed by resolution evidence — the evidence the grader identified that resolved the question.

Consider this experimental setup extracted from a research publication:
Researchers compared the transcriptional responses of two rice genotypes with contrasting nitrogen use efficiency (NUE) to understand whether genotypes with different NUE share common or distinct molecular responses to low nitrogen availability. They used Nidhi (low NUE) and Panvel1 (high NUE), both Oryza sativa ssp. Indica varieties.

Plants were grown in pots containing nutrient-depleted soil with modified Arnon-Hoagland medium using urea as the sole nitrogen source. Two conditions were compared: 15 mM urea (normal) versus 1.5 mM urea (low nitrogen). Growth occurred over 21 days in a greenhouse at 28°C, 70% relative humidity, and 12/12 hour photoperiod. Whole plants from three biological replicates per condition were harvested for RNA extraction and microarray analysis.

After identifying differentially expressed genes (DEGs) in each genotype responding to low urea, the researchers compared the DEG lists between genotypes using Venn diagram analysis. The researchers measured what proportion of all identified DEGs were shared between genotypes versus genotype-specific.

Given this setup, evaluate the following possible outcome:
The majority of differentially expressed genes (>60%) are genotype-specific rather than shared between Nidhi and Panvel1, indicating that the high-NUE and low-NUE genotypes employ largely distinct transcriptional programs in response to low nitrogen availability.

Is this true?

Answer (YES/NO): YES